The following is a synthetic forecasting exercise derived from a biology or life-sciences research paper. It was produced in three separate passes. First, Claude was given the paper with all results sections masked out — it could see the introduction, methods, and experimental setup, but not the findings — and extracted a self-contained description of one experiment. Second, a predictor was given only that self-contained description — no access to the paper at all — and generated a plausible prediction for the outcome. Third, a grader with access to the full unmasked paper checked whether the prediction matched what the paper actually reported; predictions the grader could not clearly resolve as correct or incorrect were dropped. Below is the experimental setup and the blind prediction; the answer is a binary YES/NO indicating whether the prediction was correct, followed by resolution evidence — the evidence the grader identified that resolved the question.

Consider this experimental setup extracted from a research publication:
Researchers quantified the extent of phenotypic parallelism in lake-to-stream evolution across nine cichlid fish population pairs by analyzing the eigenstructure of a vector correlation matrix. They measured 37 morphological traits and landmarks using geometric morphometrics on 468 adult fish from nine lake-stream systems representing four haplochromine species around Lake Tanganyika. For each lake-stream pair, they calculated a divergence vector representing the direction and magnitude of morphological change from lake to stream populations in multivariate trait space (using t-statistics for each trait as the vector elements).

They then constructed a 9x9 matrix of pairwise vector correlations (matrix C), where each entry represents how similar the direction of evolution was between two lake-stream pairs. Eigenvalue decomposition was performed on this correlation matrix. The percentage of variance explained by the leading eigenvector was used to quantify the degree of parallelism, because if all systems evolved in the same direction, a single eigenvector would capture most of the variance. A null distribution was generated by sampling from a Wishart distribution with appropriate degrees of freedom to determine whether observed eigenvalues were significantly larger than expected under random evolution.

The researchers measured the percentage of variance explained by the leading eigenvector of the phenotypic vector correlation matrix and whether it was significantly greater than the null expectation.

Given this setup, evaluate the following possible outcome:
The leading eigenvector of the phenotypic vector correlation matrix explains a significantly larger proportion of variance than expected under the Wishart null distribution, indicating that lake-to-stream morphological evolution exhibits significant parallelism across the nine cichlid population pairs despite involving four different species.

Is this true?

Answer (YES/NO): YES